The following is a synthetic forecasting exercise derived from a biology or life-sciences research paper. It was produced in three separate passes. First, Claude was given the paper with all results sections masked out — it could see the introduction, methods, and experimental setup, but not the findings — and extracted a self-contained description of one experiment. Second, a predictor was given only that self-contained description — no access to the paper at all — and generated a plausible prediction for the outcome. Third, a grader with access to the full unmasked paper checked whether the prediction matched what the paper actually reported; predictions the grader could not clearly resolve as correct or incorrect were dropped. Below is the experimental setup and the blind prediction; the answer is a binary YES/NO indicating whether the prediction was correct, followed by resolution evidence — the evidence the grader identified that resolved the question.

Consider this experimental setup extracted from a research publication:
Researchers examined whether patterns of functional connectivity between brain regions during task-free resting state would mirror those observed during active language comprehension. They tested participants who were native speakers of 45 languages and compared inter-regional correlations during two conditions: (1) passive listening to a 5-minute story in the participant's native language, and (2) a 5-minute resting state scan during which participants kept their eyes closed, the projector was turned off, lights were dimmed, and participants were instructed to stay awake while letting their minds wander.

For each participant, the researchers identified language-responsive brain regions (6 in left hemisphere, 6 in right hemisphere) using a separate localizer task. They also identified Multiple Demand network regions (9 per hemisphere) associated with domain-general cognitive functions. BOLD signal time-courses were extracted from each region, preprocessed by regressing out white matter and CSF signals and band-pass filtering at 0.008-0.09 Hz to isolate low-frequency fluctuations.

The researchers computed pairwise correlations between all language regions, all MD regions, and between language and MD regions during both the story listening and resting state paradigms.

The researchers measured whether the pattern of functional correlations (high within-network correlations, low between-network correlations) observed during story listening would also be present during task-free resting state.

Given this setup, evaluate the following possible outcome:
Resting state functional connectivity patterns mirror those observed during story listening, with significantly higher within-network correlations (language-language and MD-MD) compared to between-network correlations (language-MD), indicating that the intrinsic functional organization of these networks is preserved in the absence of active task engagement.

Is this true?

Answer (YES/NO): YES